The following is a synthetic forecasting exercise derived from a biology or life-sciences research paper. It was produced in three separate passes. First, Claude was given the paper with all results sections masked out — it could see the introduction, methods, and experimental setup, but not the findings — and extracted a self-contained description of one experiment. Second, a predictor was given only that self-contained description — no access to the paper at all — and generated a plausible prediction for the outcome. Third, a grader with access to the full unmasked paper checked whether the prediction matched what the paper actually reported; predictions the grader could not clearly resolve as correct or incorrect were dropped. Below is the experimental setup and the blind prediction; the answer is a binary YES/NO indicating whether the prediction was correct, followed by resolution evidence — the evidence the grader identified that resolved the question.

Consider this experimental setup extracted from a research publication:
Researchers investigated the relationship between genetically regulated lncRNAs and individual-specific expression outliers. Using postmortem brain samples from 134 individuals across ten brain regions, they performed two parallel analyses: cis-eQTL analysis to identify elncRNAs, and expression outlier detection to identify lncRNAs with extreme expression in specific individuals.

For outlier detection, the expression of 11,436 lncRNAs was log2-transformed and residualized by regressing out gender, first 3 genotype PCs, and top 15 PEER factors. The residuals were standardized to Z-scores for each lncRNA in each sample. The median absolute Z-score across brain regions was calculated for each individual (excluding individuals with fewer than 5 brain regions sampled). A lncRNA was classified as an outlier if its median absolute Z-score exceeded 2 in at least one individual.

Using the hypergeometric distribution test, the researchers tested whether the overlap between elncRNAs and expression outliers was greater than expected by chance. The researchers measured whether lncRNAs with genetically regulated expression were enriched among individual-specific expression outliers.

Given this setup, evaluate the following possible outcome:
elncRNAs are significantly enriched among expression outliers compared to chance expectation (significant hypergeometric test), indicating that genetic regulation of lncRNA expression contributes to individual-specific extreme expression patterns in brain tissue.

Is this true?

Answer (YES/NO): YES